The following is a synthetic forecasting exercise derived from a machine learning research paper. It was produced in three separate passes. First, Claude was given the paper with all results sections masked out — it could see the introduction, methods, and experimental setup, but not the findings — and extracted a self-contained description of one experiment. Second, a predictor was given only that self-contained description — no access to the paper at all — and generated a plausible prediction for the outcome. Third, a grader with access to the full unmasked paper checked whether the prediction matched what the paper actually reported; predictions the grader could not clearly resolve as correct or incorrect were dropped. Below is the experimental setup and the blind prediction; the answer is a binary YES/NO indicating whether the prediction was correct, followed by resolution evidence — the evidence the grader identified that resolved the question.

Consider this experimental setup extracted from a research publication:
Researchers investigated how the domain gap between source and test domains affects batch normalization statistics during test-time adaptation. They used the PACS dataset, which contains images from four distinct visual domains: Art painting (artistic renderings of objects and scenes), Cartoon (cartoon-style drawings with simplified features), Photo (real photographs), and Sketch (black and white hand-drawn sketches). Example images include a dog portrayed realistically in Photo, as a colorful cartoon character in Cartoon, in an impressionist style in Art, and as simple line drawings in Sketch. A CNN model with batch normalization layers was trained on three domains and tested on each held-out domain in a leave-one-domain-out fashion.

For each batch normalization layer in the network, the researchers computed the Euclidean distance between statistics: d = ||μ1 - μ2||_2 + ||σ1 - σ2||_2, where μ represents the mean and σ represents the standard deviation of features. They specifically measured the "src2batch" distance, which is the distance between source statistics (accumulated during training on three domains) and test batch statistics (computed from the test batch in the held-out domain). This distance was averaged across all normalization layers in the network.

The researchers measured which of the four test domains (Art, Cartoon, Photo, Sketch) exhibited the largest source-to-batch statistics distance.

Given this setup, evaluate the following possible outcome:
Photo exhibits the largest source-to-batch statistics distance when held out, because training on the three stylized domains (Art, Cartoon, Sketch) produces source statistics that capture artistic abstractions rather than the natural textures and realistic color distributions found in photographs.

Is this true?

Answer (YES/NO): NO